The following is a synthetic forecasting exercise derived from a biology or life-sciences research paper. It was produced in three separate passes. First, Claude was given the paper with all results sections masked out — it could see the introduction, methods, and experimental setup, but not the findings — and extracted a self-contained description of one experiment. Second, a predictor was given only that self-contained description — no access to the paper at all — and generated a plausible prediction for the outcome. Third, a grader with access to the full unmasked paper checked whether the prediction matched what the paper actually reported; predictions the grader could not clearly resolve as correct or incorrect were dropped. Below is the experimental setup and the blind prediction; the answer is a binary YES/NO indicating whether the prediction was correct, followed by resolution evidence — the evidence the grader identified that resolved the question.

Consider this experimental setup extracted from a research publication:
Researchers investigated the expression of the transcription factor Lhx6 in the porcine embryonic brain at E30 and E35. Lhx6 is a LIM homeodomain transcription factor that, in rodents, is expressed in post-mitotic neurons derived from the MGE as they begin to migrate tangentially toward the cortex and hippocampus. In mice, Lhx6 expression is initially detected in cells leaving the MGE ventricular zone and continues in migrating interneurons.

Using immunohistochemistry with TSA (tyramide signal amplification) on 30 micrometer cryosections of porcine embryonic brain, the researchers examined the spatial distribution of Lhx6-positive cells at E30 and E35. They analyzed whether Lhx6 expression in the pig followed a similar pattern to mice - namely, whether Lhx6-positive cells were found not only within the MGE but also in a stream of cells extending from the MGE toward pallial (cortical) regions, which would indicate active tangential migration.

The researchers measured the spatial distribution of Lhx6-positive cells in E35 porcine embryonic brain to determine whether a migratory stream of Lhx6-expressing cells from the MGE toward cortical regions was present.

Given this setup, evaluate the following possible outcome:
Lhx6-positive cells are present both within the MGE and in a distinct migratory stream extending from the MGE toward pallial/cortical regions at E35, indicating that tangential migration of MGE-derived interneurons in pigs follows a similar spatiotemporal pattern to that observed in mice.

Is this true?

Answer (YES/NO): YES